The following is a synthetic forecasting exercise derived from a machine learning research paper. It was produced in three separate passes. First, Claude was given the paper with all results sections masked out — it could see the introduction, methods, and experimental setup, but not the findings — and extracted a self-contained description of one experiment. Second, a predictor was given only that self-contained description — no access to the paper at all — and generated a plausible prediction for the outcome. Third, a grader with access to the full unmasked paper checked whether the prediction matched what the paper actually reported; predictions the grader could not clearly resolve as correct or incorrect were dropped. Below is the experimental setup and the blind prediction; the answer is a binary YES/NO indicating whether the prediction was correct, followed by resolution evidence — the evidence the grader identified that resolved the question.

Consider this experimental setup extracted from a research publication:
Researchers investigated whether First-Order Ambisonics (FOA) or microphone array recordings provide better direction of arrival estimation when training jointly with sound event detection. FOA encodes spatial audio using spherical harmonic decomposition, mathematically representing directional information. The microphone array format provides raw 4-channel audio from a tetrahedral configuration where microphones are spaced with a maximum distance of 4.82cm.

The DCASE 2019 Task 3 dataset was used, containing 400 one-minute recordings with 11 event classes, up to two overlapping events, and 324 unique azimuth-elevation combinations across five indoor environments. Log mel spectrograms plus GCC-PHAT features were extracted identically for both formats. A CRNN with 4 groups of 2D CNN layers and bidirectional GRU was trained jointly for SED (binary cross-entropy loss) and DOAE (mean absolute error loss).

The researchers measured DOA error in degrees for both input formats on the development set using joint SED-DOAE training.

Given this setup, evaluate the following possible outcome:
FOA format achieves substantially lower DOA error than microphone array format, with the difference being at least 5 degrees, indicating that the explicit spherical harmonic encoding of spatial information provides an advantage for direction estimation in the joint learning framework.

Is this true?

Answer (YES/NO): NO